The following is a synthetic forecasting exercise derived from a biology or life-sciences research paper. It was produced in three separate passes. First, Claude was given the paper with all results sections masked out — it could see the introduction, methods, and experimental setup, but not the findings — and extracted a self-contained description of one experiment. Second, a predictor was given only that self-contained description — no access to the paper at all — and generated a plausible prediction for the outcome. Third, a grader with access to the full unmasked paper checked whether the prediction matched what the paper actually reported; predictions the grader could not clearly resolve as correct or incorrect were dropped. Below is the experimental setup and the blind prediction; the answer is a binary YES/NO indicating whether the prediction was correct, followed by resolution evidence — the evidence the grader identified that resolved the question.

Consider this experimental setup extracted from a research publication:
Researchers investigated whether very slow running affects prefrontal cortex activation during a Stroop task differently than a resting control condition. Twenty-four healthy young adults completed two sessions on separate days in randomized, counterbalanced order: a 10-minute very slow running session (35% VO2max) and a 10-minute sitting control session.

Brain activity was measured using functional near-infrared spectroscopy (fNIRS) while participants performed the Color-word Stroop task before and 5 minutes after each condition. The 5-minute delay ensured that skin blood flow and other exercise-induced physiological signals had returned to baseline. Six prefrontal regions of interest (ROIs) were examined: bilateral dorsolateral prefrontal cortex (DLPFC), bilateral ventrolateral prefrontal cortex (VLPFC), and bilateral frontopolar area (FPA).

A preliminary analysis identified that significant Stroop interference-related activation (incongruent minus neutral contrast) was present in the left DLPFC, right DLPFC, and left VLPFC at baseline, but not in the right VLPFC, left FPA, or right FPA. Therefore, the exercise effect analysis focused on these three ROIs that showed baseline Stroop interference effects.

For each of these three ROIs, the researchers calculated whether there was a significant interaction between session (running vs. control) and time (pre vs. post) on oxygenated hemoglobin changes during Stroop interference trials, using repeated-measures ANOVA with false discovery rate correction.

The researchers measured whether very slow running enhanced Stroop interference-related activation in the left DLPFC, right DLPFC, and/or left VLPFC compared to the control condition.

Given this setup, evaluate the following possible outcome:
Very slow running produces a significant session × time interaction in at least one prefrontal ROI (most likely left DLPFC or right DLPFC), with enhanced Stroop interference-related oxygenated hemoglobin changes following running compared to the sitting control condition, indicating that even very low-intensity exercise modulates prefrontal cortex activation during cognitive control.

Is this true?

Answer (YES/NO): YES